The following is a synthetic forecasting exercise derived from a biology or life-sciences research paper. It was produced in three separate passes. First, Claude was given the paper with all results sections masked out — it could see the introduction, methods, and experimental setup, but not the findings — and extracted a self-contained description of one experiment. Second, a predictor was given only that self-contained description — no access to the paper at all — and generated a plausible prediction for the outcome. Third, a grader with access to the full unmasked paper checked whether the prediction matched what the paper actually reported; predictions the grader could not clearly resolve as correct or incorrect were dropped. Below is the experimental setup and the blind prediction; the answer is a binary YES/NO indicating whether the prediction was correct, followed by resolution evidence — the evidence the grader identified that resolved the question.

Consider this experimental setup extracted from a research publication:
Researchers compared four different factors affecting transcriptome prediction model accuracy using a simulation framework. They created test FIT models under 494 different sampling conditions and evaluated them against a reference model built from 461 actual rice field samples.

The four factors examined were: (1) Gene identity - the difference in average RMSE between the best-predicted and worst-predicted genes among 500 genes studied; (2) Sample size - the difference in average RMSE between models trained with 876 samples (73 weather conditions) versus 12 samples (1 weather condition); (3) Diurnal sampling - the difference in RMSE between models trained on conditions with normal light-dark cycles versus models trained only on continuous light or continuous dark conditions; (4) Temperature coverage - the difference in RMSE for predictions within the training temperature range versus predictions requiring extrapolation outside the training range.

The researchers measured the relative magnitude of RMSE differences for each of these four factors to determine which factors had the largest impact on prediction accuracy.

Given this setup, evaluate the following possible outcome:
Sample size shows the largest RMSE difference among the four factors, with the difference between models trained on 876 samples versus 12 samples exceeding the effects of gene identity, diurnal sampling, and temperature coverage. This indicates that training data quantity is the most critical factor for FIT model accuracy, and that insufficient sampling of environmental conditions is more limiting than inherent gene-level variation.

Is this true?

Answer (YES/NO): NO